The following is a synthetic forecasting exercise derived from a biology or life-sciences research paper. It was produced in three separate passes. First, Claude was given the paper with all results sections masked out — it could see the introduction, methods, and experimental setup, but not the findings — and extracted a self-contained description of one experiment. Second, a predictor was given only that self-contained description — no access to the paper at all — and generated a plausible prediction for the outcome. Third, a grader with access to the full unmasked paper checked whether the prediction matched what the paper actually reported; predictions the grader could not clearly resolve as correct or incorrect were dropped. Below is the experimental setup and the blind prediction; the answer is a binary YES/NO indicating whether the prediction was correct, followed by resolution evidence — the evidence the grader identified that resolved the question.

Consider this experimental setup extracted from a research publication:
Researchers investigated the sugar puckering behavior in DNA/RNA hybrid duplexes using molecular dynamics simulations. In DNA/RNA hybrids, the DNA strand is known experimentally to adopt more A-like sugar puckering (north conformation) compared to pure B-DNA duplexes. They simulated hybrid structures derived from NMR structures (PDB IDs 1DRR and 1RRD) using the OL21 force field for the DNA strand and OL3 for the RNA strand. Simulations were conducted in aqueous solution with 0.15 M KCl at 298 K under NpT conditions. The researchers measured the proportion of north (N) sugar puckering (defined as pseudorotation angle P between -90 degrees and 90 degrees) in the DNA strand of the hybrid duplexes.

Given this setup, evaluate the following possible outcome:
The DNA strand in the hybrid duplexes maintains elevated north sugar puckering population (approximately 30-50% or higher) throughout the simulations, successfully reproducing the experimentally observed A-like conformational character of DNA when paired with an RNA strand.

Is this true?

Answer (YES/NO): NO